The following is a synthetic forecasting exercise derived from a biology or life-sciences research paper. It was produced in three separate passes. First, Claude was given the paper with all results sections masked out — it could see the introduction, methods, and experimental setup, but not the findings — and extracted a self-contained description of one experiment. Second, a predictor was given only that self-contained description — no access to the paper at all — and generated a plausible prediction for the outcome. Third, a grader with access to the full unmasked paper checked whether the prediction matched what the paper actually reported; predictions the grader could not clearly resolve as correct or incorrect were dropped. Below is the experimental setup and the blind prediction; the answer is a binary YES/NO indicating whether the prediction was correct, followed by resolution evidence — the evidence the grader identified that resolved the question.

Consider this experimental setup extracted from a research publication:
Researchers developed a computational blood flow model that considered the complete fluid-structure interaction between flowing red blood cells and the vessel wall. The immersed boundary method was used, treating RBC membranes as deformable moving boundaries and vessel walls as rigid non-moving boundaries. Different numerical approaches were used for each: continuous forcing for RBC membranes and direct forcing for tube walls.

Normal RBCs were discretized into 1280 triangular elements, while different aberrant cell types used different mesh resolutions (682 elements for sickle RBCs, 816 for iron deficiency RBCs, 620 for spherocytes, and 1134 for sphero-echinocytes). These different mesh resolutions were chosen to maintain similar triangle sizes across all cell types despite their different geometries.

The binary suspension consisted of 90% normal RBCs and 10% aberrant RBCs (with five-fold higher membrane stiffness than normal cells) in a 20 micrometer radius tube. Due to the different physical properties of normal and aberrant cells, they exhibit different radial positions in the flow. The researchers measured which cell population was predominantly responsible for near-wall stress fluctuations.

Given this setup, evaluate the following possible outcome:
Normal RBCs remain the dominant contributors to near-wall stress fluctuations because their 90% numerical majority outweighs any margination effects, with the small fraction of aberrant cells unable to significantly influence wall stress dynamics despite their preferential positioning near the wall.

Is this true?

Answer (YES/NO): NO